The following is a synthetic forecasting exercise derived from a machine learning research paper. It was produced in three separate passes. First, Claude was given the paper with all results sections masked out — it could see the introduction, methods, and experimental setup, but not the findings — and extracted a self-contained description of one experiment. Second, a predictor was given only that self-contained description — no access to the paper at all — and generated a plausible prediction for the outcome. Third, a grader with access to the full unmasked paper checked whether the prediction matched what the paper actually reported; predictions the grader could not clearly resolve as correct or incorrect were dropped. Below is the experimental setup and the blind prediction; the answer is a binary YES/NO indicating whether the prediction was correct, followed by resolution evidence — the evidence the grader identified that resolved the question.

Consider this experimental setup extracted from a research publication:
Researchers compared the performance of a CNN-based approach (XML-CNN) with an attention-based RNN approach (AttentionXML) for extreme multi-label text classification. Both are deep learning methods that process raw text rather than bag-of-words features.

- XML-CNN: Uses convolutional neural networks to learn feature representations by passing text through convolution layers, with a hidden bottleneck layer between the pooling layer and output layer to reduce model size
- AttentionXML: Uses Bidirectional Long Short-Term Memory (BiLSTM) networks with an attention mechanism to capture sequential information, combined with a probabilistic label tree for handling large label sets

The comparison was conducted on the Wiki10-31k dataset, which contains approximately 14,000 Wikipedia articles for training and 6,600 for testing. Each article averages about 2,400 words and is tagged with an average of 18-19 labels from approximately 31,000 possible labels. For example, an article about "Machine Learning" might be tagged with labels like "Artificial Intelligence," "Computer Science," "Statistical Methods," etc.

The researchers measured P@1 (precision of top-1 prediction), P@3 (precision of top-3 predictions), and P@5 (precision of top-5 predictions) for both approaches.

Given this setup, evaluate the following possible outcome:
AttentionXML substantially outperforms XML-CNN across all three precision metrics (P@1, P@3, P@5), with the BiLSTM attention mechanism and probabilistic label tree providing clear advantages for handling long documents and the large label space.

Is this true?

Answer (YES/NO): NO